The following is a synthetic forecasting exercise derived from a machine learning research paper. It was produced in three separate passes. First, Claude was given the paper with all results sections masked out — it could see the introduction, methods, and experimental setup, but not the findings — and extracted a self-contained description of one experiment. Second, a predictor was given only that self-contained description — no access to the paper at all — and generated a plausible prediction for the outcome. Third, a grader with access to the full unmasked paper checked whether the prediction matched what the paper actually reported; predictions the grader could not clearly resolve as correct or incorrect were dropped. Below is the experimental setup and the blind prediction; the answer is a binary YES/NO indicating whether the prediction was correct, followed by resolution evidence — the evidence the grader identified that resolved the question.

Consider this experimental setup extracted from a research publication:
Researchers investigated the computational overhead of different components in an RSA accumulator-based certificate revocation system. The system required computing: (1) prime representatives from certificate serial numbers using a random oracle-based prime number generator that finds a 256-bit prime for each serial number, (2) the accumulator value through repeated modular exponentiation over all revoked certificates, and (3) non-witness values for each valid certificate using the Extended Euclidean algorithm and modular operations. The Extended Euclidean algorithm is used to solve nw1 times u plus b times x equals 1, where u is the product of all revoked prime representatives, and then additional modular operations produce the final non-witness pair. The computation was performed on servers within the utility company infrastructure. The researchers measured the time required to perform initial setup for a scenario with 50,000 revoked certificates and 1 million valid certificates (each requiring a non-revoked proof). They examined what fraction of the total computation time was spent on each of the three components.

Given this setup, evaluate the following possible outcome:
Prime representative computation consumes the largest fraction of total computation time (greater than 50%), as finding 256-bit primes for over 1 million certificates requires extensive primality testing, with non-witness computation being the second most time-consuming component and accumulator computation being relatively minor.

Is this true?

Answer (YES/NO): NO